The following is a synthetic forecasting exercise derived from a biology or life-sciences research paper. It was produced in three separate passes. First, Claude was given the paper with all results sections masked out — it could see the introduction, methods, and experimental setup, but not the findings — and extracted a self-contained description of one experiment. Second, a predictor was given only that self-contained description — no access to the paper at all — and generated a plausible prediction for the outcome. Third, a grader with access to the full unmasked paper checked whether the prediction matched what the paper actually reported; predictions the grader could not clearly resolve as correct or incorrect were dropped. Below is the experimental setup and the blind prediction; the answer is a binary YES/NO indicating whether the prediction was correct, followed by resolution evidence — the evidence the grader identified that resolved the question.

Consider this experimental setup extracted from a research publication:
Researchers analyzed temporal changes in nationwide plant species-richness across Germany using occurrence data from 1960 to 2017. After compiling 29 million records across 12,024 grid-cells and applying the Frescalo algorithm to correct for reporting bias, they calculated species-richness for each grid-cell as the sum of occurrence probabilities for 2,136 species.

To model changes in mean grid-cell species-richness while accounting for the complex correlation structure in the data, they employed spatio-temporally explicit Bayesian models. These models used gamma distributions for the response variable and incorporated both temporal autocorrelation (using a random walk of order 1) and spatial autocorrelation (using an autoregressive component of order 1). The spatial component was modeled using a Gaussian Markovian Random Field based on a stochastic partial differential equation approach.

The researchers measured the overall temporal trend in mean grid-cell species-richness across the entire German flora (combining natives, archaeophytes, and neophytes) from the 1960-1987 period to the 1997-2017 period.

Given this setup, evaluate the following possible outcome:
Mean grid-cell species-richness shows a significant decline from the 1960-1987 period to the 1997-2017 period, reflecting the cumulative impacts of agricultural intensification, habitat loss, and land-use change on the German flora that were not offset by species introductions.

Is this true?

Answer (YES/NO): YES